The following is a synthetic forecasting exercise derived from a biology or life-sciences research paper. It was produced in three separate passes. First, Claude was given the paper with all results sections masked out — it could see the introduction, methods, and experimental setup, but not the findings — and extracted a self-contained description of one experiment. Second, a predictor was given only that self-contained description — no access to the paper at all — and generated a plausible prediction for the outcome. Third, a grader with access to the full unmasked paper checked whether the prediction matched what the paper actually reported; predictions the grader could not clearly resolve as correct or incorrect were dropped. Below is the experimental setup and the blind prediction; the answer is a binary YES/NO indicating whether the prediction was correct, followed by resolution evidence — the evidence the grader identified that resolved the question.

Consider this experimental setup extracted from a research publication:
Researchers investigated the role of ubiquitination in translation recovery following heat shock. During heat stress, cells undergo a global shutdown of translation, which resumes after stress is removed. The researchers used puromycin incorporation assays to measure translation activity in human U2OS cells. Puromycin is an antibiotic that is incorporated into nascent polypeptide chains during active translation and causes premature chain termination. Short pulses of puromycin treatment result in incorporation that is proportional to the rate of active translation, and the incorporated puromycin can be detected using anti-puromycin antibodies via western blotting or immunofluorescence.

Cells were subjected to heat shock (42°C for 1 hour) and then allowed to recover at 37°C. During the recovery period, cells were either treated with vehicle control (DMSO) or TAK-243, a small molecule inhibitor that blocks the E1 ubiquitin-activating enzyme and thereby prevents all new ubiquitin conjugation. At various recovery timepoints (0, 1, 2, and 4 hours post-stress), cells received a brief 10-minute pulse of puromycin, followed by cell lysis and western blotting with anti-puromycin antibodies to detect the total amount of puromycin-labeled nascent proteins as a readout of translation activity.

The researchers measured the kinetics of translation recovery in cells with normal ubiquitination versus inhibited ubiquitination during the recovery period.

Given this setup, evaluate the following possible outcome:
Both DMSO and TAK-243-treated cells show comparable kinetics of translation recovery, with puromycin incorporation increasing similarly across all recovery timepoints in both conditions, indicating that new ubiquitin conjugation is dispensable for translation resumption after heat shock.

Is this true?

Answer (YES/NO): NO